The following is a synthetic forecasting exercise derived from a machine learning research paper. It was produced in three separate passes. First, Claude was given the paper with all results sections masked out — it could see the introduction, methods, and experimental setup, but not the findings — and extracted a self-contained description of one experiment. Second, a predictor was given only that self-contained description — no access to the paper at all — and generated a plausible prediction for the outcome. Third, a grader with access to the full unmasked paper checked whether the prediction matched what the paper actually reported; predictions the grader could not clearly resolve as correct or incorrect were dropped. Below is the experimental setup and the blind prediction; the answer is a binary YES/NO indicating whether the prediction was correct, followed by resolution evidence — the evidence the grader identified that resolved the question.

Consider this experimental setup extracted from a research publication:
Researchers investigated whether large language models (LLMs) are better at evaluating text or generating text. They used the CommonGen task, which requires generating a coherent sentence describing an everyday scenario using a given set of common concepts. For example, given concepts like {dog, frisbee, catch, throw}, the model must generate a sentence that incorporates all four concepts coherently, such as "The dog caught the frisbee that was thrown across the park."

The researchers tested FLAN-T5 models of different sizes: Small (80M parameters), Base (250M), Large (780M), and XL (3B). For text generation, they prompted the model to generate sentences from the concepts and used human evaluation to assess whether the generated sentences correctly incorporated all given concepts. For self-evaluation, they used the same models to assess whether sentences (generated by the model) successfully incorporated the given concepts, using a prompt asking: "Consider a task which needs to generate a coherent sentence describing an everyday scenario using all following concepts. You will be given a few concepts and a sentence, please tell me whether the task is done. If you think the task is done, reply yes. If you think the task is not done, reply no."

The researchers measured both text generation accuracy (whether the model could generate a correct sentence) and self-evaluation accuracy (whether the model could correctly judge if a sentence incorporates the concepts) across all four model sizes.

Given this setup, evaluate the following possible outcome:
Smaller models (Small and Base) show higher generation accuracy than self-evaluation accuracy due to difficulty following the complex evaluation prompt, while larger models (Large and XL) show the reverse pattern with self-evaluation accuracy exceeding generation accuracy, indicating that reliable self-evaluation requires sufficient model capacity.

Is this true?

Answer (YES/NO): NO